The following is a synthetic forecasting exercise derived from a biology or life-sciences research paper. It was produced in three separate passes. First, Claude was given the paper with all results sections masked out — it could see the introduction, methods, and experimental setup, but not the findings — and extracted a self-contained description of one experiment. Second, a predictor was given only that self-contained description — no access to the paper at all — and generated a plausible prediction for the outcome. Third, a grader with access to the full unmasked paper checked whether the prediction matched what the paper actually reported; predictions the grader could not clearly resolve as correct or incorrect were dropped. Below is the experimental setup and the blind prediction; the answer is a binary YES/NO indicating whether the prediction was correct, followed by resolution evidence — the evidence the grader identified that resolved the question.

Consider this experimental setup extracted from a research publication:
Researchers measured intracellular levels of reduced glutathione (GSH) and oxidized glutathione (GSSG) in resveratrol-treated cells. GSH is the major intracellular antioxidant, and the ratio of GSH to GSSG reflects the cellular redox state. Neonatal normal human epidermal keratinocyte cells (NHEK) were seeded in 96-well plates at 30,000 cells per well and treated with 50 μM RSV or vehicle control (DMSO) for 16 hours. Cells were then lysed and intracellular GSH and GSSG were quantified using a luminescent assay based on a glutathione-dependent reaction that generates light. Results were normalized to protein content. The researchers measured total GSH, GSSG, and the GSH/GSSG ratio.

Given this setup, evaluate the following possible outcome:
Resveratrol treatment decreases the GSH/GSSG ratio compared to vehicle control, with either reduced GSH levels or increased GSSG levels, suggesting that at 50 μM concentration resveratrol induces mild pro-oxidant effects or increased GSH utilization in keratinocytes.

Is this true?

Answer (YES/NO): NO